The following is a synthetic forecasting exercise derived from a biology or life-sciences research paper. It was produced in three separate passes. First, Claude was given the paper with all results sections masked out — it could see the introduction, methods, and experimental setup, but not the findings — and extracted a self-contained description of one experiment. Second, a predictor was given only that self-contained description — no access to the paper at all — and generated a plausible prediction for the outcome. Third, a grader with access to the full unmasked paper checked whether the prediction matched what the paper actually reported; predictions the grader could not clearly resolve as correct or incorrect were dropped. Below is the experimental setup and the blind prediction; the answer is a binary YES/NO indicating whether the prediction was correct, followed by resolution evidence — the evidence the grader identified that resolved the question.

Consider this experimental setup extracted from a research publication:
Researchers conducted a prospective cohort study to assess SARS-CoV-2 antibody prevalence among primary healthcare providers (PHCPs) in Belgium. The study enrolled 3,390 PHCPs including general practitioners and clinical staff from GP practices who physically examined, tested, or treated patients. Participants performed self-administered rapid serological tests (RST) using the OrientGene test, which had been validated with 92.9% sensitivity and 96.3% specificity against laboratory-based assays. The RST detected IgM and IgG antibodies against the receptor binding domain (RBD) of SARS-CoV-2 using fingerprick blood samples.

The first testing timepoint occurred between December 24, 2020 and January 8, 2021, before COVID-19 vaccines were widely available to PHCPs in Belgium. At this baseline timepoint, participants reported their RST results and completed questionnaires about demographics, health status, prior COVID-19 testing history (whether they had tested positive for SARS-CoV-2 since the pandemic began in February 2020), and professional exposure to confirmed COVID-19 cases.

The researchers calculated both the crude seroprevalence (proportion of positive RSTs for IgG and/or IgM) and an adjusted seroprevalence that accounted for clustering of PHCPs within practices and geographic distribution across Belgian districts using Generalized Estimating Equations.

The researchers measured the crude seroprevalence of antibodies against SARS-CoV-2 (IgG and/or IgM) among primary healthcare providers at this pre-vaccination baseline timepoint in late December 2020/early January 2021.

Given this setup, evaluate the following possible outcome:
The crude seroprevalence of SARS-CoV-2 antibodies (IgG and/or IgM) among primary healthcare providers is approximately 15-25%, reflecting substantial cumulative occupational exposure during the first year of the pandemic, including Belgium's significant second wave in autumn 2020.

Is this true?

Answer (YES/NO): YES